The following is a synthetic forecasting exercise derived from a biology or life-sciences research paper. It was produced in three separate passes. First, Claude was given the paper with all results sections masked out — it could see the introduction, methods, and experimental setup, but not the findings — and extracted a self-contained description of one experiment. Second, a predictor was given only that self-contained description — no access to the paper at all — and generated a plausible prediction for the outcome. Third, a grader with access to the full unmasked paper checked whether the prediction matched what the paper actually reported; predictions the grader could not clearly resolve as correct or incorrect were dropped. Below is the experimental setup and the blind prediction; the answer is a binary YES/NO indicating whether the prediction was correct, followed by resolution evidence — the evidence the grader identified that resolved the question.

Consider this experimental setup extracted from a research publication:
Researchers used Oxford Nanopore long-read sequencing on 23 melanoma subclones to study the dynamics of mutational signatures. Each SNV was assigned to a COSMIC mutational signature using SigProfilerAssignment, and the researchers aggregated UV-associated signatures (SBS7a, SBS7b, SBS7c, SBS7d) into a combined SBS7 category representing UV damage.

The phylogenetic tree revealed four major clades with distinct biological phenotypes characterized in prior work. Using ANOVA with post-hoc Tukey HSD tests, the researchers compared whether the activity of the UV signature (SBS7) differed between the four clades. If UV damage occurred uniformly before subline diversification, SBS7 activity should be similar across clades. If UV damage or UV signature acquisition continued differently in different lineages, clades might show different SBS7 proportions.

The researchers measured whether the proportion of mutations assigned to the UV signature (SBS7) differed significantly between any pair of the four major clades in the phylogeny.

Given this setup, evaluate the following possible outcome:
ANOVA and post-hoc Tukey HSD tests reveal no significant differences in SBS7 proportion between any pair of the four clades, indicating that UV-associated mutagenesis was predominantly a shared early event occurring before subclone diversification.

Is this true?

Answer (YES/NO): YES